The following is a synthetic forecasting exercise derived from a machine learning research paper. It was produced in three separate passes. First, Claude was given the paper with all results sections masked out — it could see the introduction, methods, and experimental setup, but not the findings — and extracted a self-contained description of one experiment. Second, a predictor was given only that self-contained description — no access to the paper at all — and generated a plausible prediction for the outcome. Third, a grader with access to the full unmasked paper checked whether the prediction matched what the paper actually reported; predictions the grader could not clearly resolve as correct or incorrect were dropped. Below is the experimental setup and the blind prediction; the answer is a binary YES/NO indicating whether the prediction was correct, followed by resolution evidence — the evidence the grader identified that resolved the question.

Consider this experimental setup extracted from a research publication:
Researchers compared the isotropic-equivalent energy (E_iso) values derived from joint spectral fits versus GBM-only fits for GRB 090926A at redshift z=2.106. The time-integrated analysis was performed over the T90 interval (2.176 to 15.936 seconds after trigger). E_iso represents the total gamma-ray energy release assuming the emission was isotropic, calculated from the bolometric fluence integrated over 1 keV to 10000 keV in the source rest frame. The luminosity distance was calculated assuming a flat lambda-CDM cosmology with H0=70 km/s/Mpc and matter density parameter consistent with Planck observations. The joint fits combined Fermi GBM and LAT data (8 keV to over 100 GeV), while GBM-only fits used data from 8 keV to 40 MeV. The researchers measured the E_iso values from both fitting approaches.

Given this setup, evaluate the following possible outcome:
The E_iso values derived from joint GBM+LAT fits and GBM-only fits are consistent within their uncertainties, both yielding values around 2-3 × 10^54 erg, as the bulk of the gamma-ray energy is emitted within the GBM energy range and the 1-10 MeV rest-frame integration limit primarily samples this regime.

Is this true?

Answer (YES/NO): NO